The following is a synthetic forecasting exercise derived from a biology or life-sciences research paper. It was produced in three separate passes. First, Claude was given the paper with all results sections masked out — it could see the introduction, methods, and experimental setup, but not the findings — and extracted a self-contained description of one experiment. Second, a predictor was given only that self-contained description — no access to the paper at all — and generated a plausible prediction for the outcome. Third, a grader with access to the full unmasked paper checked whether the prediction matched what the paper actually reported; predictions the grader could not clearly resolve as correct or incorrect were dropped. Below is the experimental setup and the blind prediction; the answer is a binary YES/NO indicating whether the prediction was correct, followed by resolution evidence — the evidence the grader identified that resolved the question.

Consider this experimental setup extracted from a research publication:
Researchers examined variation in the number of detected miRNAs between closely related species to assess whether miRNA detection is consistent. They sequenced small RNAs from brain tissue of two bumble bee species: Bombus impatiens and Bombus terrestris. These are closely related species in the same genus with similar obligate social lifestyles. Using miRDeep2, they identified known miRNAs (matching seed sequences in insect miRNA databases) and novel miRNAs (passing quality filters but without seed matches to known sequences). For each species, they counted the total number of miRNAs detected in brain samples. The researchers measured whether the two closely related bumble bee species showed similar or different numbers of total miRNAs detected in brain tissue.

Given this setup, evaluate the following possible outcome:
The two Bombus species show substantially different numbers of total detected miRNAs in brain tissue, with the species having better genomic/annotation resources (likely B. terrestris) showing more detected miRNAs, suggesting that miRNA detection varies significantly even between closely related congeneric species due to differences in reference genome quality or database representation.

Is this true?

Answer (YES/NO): NO